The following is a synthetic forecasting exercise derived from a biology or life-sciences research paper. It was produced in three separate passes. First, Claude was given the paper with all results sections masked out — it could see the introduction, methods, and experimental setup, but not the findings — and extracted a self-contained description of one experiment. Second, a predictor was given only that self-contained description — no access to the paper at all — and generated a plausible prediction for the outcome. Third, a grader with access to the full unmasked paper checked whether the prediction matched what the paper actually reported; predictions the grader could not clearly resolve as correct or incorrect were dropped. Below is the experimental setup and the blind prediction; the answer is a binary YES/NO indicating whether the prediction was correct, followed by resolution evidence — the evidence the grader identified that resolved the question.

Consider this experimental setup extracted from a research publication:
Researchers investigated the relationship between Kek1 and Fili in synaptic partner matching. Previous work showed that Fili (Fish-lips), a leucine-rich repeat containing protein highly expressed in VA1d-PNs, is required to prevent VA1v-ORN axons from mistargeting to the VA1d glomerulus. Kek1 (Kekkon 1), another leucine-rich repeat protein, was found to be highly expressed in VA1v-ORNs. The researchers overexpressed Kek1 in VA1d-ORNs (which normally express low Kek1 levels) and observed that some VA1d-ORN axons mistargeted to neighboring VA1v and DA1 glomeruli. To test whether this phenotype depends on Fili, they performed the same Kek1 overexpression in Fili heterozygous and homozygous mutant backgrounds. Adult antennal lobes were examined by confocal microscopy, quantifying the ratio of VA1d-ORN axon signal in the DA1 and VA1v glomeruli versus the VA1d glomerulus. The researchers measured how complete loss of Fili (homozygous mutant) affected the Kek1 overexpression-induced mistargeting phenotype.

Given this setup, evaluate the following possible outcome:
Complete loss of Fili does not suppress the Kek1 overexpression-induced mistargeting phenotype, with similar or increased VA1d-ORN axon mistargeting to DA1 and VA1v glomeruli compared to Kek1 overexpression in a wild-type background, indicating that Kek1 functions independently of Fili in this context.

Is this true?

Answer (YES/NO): NO